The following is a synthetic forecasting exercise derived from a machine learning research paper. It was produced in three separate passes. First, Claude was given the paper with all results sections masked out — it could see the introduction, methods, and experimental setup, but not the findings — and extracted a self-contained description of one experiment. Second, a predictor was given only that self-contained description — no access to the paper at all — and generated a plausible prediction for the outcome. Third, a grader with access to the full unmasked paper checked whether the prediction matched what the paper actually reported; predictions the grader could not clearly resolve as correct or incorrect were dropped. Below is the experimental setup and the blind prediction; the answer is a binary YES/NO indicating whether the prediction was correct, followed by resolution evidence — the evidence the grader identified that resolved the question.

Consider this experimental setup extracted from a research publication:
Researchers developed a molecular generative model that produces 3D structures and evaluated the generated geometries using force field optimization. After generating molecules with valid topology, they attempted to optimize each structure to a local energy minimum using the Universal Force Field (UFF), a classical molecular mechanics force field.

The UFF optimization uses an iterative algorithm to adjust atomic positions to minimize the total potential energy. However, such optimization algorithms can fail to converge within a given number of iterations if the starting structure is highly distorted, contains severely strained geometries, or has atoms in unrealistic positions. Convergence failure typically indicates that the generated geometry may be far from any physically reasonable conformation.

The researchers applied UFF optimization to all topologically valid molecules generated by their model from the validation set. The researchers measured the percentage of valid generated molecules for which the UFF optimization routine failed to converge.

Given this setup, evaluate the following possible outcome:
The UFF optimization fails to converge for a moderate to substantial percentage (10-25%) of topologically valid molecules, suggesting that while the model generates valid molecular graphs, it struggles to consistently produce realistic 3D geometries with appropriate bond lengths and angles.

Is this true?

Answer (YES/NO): YES